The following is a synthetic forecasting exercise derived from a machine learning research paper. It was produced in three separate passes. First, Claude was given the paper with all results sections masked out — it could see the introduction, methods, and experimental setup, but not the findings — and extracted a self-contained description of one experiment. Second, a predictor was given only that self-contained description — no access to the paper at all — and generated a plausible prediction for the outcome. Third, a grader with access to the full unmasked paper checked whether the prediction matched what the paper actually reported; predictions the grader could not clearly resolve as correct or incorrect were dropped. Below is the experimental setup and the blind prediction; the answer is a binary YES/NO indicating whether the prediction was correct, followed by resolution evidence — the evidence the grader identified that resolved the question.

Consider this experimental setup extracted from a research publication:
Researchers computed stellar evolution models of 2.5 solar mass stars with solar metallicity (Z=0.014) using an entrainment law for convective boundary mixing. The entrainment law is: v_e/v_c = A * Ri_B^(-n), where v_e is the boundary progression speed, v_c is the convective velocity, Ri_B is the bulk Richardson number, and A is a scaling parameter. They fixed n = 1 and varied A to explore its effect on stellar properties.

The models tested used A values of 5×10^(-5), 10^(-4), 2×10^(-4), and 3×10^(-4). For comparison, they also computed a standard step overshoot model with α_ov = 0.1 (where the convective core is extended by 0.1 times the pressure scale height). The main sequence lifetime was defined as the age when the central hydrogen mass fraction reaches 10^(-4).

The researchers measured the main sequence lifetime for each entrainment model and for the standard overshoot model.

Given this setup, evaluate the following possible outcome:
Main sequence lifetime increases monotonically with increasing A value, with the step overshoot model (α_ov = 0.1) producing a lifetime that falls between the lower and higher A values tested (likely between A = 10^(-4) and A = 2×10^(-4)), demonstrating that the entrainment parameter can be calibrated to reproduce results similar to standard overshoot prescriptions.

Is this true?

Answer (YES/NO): NO